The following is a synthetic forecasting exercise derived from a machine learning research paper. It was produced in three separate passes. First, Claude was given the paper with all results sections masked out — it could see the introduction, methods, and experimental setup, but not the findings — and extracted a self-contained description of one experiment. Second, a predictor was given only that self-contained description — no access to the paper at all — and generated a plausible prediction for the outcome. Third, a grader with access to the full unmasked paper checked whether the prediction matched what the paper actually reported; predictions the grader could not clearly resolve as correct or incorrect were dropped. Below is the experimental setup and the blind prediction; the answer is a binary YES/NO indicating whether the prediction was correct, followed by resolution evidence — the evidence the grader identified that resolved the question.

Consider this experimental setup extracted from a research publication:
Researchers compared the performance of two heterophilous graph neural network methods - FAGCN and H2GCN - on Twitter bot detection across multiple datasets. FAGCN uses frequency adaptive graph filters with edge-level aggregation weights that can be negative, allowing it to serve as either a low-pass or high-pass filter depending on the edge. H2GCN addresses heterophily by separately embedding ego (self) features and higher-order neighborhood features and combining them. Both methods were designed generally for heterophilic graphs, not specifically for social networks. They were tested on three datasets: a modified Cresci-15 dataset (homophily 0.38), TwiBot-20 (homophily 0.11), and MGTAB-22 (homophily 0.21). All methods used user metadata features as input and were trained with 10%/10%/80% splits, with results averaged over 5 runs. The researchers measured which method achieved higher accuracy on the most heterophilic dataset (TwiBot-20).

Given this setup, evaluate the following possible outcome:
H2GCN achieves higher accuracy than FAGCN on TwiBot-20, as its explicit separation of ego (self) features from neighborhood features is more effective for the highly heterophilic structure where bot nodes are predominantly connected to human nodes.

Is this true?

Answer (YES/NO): NO